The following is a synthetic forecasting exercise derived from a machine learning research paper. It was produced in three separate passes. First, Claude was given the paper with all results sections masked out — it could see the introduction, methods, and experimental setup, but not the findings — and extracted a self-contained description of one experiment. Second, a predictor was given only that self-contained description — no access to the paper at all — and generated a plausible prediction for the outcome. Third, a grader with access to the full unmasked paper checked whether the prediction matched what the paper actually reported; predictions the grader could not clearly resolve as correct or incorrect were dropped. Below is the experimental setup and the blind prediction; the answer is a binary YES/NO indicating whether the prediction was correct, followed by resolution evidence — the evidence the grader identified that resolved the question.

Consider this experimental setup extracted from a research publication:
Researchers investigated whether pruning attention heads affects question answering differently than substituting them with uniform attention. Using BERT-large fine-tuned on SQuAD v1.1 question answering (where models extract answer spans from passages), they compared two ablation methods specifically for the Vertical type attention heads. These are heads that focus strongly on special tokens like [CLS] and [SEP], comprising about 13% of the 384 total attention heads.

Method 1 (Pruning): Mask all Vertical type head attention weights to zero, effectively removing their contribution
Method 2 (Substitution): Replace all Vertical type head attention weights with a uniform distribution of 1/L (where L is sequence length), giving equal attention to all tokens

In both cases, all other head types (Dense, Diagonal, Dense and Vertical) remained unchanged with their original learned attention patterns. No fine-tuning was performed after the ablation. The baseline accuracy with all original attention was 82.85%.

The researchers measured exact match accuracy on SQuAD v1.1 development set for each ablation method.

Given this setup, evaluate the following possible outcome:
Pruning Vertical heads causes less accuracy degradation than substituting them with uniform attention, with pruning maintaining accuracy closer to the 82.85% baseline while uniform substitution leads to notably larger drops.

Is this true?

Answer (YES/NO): YES